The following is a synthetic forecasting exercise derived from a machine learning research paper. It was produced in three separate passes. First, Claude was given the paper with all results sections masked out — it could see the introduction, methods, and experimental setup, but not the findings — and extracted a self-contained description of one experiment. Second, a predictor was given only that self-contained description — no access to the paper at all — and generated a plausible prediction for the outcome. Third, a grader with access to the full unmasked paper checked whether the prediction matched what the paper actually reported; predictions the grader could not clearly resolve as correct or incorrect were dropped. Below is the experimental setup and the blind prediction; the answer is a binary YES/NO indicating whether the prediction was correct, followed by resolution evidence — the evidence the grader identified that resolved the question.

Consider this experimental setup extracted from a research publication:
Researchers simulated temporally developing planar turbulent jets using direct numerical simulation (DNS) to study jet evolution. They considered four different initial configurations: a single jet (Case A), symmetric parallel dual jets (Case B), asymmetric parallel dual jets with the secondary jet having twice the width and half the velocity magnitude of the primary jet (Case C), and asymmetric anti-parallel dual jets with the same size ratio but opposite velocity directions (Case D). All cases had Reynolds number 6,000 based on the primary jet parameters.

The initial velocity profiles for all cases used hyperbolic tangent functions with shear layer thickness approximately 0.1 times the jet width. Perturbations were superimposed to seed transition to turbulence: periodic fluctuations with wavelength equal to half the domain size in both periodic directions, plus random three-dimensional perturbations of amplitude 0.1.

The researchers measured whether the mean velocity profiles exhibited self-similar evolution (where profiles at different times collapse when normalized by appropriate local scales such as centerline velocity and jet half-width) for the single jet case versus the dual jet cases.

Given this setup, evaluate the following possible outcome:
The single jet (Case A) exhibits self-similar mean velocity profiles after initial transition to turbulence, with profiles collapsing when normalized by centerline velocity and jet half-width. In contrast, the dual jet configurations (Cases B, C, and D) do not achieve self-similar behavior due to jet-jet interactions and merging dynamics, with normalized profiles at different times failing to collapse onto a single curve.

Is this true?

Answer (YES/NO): YES